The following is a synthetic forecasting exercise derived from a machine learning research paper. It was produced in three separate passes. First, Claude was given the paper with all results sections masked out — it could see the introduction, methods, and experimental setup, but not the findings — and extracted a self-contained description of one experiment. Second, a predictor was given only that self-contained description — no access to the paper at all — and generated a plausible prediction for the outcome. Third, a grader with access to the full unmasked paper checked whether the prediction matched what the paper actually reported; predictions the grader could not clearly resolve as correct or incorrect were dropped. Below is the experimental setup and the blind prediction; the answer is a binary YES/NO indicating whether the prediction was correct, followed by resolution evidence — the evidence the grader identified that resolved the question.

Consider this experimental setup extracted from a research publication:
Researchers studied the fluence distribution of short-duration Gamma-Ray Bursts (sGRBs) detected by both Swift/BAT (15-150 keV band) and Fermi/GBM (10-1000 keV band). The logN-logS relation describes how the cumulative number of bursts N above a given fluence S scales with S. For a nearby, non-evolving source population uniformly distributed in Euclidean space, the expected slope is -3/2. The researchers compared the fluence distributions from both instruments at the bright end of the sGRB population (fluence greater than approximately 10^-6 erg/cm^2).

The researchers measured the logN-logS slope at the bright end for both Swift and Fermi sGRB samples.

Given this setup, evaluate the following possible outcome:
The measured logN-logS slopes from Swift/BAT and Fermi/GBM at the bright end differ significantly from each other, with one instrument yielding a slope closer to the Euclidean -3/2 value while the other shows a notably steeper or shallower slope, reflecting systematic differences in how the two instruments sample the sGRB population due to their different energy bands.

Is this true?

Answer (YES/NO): NO